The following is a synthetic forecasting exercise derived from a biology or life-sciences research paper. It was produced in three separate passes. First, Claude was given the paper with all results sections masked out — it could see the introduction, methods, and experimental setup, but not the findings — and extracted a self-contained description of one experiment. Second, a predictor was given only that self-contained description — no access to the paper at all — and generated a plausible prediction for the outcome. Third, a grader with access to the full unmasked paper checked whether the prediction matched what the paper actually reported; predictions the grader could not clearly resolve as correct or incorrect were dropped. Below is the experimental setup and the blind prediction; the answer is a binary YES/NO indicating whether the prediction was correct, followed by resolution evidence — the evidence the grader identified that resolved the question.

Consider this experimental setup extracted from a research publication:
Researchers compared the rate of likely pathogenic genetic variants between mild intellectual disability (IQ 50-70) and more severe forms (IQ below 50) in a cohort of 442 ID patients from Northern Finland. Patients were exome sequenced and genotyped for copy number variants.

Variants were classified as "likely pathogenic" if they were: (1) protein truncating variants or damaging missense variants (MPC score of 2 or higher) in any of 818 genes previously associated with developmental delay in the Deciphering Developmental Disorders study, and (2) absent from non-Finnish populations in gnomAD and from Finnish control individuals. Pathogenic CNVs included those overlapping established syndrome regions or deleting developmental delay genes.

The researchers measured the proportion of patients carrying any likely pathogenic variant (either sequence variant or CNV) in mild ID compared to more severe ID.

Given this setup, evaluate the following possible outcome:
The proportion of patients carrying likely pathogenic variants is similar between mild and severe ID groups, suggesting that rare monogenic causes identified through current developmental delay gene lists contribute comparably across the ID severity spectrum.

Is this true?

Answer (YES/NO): NO